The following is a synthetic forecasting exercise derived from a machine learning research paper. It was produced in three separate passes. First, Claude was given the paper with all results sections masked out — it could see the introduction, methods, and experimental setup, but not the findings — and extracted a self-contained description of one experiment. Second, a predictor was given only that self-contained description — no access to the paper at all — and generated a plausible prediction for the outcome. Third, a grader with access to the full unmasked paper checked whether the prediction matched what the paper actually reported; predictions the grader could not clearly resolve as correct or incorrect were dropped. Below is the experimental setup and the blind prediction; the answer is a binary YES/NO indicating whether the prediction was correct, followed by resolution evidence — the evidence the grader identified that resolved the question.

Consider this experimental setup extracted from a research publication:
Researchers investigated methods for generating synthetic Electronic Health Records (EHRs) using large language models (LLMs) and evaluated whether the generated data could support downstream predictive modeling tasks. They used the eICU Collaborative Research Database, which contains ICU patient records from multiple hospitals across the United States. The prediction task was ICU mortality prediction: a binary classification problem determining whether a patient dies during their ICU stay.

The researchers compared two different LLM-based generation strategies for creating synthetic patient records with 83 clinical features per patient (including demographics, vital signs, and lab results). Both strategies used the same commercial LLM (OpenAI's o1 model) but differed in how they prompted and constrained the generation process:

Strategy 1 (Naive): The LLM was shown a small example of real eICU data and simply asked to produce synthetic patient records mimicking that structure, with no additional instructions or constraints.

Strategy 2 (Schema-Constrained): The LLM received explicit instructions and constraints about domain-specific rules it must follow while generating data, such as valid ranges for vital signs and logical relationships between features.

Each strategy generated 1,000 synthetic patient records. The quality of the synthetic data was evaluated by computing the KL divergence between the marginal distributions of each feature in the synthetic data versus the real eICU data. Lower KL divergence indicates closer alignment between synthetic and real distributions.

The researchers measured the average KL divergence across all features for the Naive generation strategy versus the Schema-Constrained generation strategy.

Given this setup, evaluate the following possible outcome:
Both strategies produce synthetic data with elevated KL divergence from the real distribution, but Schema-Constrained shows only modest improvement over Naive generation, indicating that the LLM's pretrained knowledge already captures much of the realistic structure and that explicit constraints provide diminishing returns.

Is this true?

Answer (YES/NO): YES